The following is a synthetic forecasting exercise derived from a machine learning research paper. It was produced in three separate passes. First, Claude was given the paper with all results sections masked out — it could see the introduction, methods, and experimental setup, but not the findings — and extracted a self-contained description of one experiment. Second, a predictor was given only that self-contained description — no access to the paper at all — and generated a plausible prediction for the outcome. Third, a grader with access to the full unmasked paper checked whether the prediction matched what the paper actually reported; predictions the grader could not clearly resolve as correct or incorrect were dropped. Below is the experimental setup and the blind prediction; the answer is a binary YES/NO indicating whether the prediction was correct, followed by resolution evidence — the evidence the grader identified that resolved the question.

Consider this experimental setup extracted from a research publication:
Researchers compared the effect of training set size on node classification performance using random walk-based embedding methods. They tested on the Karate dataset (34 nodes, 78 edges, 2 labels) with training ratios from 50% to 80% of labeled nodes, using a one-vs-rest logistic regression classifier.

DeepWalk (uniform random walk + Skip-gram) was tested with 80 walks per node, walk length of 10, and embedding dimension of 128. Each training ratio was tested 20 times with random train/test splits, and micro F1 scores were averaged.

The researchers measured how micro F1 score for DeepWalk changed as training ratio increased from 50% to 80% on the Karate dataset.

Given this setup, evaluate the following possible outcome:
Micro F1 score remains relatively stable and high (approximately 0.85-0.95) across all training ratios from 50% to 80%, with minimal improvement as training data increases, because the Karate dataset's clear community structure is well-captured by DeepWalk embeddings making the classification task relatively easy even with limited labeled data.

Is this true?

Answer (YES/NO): NO